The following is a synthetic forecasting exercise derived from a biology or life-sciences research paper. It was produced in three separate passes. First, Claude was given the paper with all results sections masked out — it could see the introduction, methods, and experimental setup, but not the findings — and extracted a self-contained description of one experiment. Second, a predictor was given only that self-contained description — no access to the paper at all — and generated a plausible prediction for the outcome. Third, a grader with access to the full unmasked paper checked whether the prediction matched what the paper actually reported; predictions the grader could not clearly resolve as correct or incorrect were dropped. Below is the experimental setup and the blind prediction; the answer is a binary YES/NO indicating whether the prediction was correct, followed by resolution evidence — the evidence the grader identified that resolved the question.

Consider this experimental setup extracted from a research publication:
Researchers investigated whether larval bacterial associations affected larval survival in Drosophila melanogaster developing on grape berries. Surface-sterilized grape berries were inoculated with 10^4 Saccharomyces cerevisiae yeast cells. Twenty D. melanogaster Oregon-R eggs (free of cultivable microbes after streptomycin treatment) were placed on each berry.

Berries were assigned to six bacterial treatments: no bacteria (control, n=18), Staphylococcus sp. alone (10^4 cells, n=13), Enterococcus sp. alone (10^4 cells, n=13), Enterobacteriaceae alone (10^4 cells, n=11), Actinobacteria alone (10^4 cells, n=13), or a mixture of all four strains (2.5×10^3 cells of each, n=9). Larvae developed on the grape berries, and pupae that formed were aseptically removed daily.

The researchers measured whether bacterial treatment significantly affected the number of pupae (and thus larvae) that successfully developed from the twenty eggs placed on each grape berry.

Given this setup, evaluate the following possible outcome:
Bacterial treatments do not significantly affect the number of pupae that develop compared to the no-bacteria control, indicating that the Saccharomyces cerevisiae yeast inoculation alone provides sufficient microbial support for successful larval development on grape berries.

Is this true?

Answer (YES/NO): YES